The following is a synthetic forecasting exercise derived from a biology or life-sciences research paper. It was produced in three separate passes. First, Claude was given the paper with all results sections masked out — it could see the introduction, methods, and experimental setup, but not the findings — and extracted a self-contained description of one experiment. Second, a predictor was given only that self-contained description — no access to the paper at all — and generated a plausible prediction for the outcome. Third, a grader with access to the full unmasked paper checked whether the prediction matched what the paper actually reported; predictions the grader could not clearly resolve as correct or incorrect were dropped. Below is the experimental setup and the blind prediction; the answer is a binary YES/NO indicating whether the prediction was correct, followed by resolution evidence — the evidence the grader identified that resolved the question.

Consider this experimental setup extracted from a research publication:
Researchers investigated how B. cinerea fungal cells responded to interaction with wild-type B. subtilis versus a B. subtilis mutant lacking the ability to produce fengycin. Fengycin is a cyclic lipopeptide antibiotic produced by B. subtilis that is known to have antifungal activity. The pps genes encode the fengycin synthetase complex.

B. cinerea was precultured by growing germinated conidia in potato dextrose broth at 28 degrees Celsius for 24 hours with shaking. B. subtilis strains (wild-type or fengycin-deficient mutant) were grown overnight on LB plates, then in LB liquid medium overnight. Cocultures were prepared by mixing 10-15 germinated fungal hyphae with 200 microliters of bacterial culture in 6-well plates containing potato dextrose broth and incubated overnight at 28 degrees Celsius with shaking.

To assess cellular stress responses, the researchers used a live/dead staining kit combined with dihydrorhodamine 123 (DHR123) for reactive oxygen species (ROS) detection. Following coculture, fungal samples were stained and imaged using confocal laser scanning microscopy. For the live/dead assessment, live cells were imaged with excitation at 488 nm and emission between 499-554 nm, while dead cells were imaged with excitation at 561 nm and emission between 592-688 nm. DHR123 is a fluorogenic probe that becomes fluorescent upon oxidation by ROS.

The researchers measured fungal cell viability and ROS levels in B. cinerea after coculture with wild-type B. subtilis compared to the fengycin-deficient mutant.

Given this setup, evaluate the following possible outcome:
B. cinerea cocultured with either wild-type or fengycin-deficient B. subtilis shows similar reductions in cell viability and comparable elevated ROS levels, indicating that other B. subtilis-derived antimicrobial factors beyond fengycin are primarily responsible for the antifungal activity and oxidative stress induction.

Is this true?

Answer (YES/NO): NO